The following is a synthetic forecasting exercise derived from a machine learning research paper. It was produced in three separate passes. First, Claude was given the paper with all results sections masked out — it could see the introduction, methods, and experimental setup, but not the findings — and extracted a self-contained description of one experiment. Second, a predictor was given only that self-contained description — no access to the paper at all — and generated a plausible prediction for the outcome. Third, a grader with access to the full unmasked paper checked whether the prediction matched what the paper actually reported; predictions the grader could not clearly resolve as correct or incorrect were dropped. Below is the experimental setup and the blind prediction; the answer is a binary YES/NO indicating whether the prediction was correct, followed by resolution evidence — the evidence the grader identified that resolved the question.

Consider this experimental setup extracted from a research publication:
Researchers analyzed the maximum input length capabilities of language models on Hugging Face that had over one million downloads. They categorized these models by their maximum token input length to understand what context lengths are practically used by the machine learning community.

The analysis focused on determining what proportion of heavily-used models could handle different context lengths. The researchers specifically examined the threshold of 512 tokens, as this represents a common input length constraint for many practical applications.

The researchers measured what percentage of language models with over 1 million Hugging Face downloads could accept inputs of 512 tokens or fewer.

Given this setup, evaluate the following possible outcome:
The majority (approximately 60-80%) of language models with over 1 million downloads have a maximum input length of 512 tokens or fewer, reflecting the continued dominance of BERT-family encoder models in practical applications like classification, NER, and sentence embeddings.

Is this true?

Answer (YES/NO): YES